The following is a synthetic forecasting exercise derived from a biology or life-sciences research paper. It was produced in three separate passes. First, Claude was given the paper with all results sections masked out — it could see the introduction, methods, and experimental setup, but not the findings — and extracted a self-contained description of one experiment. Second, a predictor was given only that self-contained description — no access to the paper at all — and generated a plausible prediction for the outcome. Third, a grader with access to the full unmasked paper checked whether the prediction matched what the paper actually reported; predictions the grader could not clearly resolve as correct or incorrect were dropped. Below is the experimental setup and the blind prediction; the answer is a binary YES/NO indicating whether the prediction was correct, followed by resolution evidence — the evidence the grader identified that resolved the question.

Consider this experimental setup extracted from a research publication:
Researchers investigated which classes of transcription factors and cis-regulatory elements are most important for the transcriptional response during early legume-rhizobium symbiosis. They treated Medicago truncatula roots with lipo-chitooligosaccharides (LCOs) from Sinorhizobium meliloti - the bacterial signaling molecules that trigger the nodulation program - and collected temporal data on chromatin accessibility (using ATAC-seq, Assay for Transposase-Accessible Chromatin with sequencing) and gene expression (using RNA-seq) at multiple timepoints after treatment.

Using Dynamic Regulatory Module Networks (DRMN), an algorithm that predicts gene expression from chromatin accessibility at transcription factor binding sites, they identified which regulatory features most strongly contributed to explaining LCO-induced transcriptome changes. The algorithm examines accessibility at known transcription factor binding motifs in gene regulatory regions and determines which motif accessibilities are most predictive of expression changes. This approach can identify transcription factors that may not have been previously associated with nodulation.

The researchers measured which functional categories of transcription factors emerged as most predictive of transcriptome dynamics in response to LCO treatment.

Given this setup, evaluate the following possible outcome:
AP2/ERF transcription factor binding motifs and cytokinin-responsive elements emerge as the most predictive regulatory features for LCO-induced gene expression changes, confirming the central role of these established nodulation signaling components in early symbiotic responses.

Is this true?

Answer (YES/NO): NO